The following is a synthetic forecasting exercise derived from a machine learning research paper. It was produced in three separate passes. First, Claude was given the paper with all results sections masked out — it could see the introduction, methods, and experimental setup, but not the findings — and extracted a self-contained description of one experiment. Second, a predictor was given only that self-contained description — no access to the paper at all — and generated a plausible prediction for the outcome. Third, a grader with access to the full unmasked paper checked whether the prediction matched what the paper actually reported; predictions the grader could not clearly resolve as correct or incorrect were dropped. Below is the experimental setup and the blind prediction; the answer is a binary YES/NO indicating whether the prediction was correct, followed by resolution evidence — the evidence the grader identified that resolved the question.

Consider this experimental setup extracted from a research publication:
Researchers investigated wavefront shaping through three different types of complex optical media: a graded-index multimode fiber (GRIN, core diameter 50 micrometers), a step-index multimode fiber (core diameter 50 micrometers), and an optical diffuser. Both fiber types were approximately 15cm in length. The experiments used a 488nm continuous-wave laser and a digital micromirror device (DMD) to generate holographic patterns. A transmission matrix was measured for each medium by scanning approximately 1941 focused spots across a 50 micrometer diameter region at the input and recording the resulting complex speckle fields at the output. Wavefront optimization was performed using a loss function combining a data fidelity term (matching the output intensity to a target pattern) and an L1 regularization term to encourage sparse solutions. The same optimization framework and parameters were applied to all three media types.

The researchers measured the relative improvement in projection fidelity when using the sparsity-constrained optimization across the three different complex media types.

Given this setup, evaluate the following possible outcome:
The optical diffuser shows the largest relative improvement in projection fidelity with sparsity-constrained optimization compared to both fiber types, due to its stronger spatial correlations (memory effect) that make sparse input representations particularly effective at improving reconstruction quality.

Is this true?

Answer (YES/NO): NO